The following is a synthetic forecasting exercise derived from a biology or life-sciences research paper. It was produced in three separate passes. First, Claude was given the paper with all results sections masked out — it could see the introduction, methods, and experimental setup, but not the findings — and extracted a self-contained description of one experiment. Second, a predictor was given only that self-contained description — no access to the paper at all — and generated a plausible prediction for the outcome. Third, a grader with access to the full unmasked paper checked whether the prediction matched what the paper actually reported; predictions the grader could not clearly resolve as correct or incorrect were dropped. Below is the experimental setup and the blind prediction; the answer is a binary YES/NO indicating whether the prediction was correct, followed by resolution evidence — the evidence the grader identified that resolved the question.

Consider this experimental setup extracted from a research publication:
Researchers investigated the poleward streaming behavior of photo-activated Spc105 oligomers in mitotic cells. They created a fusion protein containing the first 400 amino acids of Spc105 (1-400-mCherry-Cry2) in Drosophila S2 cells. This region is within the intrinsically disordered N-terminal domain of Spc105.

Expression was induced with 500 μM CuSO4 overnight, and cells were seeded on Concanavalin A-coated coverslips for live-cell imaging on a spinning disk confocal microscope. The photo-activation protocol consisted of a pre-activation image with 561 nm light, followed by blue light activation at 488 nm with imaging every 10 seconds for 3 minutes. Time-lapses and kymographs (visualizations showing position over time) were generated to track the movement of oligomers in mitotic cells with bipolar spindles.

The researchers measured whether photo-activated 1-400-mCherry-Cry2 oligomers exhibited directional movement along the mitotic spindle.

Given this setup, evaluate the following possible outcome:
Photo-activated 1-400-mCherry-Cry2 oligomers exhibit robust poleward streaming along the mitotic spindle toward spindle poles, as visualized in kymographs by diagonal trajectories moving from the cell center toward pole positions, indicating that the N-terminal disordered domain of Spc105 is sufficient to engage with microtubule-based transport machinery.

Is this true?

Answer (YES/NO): YES